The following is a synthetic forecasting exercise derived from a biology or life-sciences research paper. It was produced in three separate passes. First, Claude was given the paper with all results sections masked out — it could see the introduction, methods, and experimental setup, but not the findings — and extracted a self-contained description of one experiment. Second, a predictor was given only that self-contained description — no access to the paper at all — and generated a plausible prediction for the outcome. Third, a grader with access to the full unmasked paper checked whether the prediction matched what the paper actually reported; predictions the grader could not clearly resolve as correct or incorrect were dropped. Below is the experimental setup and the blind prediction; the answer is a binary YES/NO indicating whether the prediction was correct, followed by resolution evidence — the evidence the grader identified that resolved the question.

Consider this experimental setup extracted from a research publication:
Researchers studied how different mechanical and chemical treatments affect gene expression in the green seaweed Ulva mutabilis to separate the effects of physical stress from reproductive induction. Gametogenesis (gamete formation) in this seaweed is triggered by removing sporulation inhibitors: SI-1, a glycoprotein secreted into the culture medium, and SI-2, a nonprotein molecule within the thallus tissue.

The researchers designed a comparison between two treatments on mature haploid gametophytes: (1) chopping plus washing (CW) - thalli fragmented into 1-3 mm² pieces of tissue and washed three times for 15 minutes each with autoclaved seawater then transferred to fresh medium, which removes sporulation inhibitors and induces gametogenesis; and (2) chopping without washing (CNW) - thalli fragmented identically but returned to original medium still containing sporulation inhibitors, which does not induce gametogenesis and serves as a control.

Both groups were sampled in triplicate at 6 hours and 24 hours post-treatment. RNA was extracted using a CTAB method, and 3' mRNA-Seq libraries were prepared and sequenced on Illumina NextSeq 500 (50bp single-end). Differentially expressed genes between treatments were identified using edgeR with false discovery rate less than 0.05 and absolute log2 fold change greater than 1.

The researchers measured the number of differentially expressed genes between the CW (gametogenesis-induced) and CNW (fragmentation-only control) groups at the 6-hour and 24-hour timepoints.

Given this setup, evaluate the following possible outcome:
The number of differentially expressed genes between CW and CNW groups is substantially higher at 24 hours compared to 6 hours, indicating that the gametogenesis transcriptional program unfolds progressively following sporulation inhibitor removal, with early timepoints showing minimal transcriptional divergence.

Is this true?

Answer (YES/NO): NO